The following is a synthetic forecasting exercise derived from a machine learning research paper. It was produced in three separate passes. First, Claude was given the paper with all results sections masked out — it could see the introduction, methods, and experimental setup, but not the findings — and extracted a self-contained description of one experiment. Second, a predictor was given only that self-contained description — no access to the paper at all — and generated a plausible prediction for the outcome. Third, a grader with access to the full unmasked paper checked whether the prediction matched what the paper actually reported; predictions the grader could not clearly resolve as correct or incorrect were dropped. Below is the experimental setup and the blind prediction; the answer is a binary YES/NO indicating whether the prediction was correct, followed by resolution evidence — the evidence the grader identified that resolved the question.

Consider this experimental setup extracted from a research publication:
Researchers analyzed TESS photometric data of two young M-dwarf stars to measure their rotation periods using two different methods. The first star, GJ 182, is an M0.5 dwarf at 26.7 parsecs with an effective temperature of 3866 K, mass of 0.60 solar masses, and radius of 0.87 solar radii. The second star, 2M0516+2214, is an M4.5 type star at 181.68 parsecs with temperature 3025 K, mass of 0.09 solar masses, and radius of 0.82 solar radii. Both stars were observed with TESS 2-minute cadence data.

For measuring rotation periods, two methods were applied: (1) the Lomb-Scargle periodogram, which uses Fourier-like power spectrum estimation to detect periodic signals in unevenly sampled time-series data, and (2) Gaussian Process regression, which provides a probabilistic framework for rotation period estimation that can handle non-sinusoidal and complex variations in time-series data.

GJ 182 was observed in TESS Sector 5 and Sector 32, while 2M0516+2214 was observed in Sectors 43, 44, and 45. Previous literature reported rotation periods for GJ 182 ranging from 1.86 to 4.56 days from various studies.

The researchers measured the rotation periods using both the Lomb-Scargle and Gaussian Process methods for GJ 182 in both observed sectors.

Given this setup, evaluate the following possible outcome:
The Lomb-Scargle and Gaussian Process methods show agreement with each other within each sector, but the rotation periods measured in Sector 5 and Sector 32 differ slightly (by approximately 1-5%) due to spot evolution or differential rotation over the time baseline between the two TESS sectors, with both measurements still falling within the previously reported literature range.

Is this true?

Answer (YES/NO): NO